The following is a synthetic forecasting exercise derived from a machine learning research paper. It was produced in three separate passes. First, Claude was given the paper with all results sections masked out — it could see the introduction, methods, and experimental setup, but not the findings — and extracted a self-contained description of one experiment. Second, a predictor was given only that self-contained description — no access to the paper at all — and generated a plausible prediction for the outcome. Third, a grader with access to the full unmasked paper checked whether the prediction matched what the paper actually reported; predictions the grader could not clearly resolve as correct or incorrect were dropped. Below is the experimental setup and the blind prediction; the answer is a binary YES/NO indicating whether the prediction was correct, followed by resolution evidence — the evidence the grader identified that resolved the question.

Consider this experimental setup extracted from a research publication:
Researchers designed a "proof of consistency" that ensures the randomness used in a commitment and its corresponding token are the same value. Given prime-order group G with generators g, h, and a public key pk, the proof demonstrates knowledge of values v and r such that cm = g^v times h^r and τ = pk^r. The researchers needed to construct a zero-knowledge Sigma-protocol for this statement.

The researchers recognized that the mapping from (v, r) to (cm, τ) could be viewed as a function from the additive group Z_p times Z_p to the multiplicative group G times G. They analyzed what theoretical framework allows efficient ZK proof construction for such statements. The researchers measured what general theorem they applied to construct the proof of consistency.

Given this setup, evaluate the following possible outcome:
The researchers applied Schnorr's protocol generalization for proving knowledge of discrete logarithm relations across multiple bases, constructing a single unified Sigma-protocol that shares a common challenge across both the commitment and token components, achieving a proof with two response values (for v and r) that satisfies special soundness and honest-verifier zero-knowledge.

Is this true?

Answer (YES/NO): NO